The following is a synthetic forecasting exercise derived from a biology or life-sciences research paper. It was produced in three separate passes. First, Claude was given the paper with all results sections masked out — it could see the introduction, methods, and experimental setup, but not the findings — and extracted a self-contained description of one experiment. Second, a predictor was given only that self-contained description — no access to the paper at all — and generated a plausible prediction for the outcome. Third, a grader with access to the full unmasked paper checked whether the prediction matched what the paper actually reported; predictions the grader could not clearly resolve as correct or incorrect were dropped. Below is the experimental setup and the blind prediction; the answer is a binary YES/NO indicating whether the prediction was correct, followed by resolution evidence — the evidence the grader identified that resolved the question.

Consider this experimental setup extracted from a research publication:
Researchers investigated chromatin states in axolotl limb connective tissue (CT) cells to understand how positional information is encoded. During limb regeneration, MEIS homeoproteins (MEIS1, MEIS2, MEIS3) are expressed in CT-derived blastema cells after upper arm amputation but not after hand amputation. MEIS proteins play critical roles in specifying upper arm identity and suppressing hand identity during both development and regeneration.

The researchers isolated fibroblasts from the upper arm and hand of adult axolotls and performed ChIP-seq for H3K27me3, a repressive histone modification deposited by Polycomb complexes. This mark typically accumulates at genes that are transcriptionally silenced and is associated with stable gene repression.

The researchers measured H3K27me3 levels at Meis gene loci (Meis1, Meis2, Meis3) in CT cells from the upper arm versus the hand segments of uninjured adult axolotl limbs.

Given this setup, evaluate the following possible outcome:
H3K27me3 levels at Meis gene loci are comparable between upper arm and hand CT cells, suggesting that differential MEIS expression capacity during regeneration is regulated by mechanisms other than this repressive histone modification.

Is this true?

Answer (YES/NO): NO